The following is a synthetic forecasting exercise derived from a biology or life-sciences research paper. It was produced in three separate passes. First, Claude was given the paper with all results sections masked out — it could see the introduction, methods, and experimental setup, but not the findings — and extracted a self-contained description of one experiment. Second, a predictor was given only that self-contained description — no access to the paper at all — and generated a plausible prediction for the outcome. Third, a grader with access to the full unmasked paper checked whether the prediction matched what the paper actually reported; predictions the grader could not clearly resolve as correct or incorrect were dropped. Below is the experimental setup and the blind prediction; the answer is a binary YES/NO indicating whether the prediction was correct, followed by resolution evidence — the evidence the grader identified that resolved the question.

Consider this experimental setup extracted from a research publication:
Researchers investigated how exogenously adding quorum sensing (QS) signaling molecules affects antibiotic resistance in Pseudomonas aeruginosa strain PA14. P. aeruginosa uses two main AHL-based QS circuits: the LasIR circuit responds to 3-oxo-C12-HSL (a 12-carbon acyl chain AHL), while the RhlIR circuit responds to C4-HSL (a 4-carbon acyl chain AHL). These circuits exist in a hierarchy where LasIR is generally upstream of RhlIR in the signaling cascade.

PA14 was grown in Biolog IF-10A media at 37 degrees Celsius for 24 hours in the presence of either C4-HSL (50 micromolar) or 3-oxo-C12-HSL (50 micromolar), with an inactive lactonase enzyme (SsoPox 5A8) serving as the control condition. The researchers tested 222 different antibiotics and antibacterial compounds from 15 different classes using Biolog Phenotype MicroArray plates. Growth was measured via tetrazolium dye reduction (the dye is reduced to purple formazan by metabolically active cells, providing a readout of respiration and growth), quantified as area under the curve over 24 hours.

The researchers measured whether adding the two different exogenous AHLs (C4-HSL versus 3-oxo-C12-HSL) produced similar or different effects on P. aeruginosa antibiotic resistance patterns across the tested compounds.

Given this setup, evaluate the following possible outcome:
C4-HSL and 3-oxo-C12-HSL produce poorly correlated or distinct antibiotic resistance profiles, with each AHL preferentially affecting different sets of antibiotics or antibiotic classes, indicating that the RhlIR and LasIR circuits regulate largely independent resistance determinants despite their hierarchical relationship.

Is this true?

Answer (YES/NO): YES